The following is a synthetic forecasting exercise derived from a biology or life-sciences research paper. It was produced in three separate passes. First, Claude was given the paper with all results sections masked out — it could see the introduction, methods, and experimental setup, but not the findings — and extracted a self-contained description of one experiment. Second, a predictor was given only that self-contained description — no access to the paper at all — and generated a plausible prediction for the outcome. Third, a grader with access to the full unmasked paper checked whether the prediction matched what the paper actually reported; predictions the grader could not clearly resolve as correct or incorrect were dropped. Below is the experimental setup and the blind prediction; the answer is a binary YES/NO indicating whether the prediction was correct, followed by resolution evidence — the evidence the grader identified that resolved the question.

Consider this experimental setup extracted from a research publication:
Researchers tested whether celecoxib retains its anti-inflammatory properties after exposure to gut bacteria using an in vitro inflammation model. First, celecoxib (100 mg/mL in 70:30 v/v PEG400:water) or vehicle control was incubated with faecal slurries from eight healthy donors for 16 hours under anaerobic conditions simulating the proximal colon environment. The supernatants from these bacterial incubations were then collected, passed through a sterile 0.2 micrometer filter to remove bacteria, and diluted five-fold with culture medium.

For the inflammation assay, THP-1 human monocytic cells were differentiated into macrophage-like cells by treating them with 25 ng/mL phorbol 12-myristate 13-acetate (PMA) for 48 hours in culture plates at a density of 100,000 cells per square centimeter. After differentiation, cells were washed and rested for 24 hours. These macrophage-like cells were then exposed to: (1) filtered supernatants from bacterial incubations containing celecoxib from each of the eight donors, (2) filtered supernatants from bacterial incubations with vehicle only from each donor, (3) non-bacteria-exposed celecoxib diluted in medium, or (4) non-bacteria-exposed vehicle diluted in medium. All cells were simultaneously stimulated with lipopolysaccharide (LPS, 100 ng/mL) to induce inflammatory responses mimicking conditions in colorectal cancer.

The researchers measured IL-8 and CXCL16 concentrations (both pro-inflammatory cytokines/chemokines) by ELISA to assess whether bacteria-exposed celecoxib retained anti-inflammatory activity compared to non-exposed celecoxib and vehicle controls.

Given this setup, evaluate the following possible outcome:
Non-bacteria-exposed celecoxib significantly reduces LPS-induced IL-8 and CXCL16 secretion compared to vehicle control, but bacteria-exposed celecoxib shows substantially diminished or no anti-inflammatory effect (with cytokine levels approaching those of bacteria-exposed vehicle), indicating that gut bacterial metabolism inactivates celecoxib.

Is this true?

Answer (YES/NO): NO